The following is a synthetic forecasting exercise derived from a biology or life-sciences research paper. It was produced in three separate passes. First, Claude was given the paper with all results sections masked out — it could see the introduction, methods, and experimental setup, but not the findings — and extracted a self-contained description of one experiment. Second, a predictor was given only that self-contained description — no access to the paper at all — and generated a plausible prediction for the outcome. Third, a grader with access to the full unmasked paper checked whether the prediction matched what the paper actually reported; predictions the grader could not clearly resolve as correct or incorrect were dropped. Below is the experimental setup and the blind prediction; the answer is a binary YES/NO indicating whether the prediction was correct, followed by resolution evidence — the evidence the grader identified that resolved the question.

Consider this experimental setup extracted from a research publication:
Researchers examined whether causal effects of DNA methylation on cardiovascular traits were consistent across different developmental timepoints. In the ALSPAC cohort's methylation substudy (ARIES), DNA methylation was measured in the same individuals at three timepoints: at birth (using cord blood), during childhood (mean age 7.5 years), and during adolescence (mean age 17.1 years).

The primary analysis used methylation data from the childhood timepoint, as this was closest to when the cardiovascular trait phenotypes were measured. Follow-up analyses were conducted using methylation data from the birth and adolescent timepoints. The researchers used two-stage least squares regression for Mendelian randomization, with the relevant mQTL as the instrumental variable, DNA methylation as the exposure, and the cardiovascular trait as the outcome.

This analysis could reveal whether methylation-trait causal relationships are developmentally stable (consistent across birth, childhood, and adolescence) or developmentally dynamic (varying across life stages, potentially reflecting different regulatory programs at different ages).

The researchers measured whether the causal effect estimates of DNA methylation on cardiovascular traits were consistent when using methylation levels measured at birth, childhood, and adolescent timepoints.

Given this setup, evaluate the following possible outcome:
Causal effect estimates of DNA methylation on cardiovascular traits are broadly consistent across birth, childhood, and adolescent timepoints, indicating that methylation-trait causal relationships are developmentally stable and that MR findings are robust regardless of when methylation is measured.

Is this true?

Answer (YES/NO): YES